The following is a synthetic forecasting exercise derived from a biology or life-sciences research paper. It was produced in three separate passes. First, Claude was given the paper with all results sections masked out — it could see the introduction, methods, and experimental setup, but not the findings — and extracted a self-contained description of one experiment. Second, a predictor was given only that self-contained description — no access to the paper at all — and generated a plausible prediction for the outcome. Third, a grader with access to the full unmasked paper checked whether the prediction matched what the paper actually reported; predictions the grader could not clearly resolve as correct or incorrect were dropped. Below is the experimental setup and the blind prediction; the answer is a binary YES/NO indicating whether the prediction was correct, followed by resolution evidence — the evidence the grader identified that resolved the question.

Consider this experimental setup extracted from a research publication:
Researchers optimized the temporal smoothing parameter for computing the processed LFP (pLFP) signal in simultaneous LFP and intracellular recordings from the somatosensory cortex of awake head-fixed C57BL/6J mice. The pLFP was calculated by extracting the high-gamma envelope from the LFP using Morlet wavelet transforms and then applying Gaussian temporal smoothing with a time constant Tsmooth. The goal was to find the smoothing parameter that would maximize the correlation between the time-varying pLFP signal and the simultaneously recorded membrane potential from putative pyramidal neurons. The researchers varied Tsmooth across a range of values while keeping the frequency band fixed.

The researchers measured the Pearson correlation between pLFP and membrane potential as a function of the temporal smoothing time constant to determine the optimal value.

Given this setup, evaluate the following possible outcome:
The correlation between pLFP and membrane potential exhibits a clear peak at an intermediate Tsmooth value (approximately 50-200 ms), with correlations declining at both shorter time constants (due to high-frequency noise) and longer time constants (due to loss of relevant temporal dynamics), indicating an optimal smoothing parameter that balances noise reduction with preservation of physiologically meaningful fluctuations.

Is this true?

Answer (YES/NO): NO